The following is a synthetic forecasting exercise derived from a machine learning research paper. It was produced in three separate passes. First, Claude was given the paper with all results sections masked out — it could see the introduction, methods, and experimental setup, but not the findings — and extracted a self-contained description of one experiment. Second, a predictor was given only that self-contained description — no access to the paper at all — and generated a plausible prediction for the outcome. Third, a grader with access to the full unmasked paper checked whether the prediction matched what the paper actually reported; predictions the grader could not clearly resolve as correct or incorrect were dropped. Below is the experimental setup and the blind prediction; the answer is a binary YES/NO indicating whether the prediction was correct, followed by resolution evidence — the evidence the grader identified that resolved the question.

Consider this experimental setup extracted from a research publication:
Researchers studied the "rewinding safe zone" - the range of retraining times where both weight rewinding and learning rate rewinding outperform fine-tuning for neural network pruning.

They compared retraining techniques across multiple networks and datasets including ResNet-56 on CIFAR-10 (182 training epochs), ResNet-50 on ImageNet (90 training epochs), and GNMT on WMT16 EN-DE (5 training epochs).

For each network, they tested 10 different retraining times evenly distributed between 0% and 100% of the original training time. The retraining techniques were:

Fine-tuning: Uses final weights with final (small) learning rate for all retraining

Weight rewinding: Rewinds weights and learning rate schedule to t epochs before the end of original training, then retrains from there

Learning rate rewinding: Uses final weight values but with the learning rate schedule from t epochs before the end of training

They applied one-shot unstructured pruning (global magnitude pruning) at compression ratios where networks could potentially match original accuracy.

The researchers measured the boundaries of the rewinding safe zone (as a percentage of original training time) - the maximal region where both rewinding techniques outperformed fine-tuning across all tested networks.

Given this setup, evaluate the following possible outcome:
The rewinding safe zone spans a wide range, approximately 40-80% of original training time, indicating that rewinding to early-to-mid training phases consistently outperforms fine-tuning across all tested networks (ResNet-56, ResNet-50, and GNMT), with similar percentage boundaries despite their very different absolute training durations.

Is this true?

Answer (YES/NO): NO